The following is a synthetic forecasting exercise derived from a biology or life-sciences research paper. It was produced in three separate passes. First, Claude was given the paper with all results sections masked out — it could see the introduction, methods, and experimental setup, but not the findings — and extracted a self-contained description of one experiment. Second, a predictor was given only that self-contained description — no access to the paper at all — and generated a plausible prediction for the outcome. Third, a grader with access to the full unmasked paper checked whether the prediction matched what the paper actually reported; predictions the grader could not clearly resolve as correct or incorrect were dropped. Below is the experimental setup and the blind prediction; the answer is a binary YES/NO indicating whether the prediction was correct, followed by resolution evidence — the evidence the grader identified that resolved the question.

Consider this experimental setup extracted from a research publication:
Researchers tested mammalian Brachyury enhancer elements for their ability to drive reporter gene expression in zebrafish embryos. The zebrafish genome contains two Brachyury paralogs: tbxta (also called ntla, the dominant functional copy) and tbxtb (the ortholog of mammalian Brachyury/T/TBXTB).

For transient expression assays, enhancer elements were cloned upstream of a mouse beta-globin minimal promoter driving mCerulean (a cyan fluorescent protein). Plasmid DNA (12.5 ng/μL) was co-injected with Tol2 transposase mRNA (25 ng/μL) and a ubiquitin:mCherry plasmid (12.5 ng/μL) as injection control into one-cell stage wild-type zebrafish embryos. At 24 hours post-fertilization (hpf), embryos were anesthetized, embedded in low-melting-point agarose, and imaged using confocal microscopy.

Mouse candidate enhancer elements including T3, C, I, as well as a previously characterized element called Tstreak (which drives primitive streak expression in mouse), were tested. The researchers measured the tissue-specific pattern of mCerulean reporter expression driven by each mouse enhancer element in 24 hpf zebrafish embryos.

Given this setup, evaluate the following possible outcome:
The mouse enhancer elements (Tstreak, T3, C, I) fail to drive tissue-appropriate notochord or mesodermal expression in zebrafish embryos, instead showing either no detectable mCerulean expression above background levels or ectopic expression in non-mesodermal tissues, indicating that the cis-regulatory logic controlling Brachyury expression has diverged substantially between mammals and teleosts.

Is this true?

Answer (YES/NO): NO